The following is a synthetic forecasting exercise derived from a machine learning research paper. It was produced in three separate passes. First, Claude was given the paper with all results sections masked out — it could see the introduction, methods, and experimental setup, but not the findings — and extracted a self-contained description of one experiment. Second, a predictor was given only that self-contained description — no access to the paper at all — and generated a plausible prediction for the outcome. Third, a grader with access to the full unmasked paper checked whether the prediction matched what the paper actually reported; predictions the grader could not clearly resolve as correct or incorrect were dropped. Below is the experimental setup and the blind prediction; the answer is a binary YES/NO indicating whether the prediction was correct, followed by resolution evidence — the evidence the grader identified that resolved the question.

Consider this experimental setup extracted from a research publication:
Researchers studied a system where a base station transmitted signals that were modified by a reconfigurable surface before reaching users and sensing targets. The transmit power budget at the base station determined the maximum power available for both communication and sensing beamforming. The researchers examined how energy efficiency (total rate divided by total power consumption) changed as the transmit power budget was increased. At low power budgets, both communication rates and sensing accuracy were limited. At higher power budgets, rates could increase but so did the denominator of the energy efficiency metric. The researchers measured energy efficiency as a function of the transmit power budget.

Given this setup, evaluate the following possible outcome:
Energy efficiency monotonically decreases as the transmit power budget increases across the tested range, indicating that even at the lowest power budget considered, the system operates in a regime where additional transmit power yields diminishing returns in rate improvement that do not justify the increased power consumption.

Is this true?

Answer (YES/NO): NO